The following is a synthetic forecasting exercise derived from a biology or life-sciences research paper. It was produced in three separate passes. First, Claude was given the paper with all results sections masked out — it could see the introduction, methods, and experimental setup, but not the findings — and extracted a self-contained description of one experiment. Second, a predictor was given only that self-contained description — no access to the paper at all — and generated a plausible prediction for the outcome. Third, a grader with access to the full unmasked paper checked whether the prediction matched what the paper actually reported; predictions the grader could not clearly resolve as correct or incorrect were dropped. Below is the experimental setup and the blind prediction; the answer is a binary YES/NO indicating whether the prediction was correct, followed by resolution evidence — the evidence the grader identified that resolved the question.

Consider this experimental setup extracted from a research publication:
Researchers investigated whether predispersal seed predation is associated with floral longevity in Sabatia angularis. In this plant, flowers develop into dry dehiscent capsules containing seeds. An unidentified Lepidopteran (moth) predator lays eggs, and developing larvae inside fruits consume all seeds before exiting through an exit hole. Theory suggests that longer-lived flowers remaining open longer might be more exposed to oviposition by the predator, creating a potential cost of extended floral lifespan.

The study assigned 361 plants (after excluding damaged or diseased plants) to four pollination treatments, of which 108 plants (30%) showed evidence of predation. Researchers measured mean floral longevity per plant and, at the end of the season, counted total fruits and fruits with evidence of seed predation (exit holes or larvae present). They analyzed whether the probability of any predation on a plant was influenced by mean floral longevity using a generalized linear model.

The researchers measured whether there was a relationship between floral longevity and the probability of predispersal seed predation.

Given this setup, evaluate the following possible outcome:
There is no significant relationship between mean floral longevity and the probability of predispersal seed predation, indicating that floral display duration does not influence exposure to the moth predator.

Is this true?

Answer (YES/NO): YES